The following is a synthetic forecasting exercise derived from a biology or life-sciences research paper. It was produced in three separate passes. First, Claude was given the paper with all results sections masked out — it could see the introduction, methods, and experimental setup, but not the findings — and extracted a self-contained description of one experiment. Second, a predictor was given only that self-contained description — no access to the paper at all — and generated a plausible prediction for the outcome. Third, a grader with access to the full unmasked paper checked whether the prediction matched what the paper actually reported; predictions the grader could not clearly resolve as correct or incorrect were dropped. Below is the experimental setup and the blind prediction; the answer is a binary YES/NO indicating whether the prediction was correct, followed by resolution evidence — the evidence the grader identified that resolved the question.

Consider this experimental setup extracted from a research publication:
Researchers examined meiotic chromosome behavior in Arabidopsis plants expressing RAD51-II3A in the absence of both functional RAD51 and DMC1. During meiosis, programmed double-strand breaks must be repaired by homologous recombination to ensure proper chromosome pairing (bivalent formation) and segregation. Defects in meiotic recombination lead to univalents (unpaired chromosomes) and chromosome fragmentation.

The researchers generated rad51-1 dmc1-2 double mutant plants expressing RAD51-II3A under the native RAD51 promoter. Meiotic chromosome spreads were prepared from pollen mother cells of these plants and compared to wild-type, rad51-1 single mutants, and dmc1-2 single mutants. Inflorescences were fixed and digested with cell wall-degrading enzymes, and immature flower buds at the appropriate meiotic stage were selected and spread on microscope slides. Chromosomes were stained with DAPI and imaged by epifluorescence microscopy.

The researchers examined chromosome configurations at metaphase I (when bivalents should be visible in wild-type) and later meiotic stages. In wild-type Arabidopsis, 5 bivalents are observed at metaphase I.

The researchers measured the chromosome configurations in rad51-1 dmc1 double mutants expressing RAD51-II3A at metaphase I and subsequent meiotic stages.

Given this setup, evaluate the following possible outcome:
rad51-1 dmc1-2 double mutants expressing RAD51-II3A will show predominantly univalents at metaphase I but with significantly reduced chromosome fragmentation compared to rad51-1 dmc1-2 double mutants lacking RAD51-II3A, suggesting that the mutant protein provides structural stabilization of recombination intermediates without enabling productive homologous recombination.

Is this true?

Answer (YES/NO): NO